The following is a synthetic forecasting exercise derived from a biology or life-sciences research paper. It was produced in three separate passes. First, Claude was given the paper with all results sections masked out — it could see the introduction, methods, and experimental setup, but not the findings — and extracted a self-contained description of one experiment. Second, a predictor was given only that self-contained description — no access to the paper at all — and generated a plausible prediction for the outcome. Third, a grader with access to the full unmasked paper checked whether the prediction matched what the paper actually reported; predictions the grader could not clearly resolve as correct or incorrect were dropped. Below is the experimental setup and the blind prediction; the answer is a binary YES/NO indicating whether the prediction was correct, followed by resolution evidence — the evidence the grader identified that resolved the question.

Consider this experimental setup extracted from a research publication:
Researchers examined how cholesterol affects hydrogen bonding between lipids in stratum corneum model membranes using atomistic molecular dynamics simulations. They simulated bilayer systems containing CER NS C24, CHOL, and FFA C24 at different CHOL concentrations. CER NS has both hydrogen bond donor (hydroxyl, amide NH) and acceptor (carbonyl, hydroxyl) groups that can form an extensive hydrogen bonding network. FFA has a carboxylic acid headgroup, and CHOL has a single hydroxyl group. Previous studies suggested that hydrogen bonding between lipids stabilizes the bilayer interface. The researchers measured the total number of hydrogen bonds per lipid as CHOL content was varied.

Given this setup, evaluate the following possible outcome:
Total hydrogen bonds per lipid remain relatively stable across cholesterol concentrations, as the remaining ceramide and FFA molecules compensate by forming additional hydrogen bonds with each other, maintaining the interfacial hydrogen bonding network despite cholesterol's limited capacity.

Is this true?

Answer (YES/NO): NO